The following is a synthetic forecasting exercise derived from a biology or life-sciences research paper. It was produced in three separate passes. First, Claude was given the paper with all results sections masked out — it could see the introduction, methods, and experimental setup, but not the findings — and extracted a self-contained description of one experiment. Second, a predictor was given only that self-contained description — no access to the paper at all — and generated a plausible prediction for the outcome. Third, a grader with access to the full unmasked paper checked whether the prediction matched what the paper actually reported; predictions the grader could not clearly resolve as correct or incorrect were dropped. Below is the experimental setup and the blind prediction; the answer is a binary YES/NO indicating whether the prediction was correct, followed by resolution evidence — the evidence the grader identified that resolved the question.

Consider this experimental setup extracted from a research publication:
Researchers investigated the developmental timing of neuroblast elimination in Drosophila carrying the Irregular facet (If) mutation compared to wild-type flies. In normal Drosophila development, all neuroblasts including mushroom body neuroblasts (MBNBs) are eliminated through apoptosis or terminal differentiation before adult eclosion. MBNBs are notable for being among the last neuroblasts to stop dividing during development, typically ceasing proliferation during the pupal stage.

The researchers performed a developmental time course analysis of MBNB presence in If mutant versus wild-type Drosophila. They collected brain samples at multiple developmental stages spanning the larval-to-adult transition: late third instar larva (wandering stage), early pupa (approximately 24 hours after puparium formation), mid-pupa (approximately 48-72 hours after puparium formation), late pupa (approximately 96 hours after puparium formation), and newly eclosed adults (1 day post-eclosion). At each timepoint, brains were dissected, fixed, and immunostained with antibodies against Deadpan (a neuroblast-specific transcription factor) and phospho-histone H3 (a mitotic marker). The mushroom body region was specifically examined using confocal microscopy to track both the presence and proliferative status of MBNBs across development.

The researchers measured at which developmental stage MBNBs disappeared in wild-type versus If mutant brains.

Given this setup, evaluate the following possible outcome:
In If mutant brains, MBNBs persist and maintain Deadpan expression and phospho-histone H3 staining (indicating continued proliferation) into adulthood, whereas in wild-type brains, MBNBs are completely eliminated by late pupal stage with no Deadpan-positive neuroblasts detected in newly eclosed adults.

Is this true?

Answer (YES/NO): YES